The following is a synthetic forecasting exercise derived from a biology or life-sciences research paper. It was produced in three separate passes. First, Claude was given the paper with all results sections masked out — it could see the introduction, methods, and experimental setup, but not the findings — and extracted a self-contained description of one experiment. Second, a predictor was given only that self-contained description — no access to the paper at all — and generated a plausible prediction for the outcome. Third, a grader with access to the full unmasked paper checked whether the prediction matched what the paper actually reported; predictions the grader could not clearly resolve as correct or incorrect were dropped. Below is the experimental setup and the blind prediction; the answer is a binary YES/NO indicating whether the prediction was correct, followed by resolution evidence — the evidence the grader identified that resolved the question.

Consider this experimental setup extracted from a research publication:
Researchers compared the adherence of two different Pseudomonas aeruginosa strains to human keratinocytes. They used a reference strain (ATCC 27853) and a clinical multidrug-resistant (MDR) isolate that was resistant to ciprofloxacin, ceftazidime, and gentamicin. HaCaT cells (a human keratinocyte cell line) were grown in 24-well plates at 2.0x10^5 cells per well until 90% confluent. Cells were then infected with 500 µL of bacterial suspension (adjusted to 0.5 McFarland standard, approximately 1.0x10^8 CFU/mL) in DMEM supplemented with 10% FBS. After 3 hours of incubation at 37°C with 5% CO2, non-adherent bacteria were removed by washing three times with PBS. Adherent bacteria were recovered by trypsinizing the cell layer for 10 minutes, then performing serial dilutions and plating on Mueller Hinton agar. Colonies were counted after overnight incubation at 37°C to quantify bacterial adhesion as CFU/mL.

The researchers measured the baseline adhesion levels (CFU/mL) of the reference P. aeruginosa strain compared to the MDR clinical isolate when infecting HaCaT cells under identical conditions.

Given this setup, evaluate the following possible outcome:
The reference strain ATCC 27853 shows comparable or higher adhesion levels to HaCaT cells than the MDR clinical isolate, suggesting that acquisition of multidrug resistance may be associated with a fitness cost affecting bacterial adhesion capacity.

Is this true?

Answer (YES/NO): YES